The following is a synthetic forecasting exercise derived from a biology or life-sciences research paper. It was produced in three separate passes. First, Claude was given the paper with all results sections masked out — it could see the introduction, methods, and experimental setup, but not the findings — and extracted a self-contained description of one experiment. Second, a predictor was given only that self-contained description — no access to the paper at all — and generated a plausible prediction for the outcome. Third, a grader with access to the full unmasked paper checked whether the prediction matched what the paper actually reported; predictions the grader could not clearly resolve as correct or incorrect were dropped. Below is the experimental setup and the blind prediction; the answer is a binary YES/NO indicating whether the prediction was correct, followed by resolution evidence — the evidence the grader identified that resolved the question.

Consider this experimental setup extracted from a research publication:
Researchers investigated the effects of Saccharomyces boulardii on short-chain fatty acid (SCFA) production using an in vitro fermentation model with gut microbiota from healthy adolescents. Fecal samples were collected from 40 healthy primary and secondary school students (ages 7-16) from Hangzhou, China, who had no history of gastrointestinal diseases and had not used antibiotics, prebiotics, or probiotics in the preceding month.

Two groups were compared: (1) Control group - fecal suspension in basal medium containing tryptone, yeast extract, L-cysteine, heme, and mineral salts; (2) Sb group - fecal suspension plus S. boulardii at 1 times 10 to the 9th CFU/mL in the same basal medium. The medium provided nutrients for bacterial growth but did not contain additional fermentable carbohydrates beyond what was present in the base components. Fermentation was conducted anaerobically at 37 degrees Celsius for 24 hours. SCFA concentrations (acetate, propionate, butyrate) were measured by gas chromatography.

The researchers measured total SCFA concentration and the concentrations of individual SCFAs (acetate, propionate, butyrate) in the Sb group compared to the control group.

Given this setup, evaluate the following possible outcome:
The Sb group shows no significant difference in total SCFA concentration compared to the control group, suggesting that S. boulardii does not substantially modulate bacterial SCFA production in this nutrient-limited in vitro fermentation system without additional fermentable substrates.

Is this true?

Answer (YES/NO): YES